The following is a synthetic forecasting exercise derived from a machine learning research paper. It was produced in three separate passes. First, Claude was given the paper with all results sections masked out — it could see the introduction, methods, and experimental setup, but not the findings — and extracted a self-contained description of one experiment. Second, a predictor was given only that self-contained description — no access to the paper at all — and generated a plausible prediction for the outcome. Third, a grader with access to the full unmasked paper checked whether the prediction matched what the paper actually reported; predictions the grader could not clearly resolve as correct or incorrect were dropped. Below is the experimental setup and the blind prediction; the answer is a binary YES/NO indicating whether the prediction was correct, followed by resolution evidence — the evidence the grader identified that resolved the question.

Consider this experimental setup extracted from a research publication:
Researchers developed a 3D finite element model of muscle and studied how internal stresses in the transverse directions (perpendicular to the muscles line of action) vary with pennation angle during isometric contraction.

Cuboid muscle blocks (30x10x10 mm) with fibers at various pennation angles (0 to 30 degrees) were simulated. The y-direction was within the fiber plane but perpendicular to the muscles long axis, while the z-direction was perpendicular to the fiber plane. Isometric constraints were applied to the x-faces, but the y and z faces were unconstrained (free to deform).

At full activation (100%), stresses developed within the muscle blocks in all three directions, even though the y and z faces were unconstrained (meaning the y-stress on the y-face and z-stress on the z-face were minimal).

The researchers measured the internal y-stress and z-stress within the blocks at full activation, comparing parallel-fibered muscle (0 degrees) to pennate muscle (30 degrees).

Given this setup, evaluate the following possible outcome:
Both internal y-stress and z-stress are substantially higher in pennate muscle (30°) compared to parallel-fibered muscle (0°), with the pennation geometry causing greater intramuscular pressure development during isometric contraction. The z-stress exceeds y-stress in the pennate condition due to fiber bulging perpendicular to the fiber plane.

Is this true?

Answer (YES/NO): NO